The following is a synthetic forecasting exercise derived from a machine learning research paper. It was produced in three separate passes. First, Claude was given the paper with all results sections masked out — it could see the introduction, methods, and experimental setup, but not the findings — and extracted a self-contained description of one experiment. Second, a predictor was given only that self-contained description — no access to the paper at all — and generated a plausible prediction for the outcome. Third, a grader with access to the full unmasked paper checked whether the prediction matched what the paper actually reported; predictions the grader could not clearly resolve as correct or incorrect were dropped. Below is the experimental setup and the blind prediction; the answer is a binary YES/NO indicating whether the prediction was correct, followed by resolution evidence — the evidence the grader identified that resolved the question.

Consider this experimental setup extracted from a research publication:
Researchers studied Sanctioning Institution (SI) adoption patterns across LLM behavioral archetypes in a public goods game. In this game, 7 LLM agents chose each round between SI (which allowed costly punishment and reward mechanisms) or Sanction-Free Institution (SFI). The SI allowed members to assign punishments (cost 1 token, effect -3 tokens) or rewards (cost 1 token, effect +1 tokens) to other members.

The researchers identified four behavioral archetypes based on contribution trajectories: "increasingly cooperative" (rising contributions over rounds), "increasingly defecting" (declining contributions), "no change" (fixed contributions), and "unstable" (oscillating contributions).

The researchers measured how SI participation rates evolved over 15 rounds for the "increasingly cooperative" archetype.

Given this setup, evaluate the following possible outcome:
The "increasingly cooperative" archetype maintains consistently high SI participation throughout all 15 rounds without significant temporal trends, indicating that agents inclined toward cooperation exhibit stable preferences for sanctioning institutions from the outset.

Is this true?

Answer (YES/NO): NO